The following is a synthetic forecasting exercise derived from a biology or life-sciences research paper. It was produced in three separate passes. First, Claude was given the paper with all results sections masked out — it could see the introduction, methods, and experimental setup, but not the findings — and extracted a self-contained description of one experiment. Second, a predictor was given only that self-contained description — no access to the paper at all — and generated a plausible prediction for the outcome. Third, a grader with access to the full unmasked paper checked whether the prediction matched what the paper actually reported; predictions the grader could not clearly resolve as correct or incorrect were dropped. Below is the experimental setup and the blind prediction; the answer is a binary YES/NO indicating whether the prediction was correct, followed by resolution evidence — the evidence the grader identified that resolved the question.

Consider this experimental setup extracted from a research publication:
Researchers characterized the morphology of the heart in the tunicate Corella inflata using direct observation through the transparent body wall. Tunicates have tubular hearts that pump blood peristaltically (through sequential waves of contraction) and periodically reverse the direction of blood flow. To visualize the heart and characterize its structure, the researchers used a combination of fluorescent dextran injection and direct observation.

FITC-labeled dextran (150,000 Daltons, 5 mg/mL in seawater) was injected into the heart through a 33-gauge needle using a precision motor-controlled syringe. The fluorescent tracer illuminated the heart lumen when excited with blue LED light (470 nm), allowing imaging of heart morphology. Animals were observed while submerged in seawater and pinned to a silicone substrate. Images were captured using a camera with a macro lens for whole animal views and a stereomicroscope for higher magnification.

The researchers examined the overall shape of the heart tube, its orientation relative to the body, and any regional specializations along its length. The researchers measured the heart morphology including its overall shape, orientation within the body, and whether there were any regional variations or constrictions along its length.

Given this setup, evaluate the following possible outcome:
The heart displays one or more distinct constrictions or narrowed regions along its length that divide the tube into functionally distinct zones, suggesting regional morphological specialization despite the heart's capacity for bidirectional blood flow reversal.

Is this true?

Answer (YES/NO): NO